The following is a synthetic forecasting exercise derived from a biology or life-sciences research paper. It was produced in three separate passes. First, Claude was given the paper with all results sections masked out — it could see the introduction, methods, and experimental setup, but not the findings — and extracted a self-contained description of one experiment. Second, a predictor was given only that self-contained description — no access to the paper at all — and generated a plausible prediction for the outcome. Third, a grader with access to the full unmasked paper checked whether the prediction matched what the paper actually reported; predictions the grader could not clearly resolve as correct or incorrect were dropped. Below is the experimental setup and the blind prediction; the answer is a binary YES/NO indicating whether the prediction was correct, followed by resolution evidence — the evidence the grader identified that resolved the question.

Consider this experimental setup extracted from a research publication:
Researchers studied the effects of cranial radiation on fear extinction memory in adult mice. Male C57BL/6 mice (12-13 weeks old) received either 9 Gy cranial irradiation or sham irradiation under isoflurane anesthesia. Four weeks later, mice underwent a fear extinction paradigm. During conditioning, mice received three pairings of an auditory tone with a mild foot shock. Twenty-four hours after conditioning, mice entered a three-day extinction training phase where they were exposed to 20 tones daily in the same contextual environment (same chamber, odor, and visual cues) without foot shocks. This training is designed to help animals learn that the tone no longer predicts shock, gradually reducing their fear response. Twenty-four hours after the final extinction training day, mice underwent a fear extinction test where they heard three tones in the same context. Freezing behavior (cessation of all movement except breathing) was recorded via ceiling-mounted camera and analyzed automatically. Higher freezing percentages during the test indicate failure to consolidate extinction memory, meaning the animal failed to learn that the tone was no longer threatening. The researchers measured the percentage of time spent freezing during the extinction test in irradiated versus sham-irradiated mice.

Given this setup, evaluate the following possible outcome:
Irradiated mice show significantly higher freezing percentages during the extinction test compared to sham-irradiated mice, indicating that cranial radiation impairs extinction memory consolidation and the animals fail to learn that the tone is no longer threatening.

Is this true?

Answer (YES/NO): YES